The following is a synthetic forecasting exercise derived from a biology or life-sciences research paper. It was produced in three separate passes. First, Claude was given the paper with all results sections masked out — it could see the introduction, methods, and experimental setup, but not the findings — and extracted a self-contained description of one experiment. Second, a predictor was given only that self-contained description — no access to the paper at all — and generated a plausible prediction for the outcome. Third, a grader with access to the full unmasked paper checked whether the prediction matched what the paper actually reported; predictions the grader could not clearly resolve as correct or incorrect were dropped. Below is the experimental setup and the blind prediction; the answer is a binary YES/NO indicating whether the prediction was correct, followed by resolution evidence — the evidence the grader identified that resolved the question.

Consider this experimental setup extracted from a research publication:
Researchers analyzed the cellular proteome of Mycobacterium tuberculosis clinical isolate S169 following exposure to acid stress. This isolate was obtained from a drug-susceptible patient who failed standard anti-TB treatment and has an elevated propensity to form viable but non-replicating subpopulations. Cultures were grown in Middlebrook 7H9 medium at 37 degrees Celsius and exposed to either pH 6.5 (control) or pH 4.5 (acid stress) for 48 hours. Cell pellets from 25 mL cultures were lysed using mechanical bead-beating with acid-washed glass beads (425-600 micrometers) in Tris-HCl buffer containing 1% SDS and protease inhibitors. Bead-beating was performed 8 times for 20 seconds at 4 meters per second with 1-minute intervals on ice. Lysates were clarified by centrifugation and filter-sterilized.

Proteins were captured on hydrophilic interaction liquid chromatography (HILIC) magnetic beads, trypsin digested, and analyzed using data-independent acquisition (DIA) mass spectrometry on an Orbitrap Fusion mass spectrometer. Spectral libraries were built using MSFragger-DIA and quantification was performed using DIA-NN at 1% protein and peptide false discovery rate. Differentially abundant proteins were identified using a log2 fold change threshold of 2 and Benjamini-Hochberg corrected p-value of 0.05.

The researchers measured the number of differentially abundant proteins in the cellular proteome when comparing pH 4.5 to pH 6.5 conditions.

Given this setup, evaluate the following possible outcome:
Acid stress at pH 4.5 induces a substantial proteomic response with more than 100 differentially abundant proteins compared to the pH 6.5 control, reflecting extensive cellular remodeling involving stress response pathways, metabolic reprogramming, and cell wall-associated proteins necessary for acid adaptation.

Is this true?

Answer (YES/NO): YES